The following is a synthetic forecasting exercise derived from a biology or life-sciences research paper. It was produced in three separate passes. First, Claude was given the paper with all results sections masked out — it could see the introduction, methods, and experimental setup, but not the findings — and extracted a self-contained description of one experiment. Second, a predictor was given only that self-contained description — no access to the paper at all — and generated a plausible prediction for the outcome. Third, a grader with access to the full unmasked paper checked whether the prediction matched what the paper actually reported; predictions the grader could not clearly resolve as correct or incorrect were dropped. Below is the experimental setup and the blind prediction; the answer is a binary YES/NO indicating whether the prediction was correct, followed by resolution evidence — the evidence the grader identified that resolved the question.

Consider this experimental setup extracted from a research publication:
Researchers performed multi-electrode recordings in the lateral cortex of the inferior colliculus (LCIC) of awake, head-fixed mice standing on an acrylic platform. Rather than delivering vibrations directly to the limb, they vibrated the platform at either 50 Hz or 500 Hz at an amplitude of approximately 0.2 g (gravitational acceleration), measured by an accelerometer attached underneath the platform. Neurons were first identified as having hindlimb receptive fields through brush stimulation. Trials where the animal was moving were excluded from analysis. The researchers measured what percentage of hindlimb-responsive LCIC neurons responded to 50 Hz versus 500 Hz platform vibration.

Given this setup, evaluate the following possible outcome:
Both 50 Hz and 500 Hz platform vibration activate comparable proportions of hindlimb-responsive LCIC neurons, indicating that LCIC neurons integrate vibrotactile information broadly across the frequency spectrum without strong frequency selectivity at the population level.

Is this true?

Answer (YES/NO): NO